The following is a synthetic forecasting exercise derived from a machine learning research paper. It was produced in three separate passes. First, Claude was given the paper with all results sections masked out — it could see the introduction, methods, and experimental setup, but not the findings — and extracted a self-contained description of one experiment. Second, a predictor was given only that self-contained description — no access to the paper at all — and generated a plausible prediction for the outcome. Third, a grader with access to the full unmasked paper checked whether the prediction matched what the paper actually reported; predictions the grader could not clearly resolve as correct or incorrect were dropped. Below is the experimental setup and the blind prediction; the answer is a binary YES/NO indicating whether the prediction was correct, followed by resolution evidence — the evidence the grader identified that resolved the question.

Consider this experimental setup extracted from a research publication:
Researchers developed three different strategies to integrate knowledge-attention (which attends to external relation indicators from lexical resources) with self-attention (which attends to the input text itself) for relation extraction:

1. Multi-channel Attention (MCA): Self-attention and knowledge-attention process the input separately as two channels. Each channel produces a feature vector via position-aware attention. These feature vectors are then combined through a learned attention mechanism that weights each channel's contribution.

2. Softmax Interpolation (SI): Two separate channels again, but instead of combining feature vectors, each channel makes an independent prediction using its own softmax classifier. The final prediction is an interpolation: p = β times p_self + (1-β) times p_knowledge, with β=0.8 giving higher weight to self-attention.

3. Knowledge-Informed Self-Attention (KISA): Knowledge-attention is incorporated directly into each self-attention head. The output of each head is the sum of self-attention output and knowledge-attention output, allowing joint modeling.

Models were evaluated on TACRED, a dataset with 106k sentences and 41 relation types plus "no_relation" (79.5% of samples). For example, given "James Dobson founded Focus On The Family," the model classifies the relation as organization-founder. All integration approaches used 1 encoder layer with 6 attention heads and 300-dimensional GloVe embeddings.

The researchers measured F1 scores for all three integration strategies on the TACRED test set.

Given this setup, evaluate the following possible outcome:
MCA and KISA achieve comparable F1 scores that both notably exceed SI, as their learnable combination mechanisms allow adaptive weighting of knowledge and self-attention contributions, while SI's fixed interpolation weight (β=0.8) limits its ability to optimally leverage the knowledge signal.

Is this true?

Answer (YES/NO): NO